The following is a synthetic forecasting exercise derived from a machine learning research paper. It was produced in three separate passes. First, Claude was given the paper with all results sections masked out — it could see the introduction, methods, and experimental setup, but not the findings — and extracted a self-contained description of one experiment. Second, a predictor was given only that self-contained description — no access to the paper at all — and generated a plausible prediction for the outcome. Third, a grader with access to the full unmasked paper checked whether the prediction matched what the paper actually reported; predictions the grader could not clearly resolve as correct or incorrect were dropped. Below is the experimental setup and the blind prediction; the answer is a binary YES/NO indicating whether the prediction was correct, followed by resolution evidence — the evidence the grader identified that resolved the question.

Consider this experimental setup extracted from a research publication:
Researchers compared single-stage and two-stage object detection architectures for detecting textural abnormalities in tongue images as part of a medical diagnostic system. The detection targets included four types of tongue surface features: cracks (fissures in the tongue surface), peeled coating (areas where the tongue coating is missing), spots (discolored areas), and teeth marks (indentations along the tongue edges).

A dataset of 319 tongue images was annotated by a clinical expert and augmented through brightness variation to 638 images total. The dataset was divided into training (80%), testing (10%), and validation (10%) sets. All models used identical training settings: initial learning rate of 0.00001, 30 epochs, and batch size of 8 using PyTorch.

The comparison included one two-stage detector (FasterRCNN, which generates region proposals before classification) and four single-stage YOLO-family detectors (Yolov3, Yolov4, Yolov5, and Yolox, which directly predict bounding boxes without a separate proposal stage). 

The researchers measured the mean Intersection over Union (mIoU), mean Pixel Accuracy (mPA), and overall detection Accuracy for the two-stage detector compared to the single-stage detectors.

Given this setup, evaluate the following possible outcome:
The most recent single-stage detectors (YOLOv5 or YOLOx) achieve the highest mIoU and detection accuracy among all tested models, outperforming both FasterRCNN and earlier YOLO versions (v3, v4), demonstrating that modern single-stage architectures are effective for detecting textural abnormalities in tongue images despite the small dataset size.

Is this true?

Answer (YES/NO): YES